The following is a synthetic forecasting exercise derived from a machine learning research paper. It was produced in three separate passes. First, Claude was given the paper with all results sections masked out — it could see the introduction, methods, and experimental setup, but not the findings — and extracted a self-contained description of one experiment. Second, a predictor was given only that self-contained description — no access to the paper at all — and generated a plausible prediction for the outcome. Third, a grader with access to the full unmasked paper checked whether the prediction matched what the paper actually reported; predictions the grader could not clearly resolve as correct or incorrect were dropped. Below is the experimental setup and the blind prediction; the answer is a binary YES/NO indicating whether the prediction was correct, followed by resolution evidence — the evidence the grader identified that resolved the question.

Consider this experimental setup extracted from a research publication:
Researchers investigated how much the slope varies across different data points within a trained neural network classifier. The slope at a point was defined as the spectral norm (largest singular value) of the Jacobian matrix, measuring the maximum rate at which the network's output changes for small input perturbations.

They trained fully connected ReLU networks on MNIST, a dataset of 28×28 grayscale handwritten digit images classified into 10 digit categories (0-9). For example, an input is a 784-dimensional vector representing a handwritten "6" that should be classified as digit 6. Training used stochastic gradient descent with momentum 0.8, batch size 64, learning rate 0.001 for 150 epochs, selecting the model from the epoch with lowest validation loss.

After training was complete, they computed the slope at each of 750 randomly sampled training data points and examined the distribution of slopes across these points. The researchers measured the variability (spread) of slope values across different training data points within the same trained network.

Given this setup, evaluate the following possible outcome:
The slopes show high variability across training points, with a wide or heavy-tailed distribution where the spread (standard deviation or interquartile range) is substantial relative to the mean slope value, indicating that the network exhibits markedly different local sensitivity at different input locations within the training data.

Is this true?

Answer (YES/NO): NO